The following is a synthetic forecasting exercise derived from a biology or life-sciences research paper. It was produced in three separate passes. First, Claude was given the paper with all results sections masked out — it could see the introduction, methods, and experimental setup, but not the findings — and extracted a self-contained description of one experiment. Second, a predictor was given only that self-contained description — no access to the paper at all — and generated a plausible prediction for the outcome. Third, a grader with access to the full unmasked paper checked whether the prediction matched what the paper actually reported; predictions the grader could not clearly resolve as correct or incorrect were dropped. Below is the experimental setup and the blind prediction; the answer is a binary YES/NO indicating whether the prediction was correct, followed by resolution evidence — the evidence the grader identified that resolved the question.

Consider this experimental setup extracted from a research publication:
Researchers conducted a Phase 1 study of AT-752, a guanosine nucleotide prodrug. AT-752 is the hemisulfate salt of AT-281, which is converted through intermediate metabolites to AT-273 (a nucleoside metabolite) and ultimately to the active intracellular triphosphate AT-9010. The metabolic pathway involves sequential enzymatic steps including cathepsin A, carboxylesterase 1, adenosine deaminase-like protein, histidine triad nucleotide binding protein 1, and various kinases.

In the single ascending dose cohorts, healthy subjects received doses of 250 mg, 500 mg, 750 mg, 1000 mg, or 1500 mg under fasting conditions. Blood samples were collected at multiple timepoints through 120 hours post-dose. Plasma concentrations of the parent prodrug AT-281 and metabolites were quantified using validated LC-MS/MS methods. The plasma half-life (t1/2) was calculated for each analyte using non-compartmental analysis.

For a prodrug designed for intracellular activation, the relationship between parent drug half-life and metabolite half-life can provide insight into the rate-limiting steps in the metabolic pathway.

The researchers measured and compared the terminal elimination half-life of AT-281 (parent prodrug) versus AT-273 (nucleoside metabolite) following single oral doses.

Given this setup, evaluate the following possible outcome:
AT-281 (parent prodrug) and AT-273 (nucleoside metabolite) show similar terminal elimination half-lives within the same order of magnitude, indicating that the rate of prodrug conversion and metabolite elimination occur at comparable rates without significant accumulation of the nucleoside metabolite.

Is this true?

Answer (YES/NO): NO